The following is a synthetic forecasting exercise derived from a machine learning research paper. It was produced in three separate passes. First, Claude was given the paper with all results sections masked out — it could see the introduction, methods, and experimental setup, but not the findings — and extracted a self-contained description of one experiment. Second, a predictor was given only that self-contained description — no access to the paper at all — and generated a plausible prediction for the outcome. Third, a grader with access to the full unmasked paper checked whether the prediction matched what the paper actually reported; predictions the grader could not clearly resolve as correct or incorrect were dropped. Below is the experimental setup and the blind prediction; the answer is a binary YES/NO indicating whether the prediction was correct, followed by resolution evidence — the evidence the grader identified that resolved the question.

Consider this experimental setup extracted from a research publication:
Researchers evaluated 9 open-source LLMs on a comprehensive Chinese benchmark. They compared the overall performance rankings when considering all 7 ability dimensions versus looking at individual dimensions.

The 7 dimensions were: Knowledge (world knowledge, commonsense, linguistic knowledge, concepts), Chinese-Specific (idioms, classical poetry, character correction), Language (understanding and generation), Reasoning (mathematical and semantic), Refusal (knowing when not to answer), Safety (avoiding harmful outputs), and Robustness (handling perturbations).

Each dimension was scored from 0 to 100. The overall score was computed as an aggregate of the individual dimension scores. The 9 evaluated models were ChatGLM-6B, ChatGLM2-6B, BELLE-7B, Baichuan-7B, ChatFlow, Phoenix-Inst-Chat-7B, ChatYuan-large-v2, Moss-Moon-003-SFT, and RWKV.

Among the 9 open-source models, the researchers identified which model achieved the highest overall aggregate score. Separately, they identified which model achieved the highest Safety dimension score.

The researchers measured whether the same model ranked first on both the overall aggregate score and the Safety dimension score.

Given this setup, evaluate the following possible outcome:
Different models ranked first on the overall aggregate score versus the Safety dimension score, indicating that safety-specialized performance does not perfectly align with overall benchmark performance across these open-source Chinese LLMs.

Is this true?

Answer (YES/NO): YES